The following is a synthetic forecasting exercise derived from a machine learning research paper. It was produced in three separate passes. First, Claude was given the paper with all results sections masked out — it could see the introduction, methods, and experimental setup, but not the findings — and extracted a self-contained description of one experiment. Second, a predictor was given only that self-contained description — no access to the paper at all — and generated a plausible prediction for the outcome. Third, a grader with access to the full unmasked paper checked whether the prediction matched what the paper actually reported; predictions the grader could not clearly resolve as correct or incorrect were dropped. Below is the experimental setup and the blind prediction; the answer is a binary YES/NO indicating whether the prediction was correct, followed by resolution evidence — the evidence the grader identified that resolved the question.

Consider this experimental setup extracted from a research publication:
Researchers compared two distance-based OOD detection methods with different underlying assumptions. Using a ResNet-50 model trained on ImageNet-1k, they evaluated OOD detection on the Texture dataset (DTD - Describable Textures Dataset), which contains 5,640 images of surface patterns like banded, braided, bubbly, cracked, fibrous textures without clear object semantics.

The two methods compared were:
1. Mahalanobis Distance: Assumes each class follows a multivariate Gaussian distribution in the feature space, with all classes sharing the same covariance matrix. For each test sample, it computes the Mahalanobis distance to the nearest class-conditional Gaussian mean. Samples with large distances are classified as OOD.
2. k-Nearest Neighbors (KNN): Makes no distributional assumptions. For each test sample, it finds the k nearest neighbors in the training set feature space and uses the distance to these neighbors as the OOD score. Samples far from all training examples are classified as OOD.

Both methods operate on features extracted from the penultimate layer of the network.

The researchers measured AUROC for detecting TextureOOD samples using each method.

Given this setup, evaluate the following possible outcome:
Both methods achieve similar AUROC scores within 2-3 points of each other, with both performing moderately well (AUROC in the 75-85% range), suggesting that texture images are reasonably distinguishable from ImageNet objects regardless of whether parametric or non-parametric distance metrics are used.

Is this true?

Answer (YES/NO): NO